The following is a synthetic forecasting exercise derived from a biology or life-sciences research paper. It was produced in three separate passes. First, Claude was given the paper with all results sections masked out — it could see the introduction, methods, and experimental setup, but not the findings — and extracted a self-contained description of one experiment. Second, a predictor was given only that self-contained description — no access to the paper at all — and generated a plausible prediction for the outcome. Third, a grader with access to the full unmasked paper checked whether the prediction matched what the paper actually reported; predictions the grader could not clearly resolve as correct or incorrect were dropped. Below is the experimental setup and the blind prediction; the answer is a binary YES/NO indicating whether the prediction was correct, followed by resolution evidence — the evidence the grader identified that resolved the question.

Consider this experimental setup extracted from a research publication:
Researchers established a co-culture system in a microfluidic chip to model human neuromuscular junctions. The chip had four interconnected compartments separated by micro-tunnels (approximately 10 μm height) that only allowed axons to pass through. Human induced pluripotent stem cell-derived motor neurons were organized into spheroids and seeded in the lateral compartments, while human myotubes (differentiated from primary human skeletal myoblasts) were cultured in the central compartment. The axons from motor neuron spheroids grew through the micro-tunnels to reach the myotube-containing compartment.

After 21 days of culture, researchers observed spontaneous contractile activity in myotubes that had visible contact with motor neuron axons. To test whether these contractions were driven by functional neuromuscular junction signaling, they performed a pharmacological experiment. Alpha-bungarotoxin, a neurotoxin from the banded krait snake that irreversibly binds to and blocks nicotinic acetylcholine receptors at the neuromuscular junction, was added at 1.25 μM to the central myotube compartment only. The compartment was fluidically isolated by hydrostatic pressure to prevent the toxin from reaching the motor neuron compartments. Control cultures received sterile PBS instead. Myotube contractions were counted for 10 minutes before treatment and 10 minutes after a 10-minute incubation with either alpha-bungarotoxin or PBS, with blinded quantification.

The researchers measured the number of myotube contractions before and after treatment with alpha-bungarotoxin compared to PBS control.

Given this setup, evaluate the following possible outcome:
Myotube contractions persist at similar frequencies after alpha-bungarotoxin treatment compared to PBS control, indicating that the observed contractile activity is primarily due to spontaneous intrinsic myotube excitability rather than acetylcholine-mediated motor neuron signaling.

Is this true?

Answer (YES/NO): NO